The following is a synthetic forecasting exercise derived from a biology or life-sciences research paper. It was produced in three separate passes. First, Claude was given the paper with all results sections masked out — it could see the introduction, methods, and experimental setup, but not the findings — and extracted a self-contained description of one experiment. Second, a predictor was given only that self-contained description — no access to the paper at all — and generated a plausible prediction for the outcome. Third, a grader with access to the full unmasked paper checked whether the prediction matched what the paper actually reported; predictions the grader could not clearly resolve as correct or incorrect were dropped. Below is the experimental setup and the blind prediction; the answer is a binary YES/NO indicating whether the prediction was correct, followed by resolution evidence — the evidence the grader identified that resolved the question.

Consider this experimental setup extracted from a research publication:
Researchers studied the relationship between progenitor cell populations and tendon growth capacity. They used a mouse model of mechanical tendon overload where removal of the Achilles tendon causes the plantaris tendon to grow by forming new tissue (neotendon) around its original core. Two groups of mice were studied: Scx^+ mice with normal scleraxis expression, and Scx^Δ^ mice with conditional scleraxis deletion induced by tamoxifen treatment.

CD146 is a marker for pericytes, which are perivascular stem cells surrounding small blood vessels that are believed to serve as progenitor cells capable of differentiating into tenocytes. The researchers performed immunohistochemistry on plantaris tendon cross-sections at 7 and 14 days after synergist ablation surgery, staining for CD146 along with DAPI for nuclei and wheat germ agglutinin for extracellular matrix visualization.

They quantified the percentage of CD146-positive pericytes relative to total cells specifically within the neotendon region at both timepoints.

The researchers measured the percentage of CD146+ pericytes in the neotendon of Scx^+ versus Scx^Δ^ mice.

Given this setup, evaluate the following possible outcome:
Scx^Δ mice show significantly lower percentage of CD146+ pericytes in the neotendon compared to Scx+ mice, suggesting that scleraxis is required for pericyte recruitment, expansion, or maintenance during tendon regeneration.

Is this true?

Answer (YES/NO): NO